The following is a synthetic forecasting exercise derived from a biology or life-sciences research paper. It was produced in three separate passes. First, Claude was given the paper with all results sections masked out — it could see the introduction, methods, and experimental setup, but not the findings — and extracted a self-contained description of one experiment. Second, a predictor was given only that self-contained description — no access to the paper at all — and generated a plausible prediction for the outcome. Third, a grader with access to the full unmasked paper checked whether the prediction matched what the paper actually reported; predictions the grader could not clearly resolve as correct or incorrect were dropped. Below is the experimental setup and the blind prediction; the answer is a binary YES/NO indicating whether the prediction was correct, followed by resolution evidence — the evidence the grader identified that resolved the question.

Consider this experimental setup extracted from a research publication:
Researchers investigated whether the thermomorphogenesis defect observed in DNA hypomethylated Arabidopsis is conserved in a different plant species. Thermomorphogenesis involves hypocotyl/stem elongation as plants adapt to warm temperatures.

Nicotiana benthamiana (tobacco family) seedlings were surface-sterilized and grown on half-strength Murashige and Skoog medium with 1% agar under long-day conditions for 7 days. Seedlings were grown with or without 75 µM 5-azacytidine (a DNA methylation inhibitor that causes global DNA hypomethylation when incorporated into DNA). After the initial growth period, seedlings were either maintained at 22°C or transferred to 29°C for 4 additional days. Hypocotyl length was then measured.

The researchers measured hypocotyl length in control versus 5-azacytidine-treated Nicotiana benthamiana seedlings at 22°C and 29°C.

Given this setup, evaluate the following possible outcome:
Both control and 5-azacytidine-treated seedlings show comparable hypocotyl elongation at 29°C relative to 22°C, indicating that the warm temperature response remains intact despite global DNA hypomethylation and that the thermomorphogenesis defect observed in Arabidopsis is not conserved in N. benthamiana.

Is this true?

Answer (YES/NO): NO